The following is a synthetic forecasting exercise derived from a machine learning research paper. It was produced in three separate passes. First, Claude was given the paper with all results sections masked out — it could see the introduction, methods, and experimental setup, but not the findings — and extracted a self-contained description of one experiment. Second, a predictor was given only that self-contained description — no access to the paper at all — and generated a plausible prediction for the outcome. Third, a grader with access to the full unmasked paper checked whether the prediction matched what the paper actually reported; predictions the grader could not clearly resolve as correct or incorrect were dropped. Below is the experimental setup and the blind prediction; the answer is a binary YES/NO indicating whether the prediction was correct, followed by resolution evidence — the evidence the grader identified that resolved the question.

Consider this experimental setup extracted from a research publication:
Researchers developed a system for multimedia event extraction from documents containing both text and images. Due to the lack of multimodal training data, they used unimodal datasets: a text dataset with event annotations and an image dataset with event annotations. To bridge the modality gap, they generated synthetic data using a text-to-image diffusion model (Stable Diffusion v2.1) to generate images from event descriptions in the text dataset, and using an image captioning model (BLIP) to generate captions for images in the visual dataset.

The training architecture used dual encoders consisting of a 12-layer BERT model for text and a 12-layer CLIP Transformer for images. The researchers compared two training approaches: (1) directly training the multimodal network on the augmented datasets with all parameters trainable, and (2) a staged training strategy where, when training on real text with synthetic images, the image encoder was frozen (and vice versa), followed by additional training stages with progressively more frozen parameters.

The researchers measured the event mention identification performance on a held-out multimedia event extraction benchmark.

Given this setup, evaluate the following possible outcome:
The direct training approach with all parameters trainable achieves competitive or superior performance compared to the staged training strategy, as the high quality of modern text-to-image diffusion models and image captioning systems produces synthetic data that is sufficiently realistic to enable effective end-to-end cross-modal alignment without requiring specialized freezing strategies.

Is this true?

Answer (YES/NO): NO